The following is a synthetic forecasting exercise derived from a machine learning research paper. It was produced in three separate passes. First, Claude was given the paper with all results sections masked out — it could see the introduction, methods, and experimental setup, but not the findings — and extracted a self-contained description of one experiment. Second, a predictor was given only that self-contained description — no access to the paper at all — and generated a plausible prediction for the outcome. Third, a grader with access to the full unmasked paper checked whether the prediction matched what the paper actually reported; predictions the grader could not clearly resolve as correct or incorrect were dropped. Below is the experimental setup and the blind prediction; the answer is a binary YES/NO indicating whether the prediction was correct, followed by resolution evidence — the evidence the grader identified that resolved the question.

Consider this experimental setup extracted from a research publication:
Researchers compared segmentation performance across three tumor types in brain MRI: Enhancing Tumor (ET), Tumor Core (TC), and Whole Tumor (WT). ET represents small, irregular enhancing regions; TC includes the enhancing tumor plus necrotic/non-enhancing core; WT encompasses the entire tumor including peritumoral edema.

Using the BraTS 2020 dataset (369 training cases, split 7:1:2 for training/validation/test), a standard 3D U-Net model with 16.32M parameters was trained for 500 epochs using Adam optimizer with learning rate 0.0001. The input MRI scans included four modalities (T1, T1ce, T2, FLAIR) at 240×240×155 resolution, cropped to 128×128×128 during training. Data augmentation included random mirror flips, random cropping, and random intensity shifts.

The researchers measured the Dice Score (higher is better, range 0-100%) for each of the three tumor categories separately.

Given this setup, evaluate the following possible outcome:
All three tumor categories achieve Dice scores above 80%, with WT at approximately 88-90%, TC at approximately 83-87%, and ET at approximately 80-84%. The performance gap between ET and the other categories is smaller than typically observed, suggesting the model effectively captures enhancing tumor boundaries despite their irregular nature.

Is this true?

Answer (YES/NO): NO